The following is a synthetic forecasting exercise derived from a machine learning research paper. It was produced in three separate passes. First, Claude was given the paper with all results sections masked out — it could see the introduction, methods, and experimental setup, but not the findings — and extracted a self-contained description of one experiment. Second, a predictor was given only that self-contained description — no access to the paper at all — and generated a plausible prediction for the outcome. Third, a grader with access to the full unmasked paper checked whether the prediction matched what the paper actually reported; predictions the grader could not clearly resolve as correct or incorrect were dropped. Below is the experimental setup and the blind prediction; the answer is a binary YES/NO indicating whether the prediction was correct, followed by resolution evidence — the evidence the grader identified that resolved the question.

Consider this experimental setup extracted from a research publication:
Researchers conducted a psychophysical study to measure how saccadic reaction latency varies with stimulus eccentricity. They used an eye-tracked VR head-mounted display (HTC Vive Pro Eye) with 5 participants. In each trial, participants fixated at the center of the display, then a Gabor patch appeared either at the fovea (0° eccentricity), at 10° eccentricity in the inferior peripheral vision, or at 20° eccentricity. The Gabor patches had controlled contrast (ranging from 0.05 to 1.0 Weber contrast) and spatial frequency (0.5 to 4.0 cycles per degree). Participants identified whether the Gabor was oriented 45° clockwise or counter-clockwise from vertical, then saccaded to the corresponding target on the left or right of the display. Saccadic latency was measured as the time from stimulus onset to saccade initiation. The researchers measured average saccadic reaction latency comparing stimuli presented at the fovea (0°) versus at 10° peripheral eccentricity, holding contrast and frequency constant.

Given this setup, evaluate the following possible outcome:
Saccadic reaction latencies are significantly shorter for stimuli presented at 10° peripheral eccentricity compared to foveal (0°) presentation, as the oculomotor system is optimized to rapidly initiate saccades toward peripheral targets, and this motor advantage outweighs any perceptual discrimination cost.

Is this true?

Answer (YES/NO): YES